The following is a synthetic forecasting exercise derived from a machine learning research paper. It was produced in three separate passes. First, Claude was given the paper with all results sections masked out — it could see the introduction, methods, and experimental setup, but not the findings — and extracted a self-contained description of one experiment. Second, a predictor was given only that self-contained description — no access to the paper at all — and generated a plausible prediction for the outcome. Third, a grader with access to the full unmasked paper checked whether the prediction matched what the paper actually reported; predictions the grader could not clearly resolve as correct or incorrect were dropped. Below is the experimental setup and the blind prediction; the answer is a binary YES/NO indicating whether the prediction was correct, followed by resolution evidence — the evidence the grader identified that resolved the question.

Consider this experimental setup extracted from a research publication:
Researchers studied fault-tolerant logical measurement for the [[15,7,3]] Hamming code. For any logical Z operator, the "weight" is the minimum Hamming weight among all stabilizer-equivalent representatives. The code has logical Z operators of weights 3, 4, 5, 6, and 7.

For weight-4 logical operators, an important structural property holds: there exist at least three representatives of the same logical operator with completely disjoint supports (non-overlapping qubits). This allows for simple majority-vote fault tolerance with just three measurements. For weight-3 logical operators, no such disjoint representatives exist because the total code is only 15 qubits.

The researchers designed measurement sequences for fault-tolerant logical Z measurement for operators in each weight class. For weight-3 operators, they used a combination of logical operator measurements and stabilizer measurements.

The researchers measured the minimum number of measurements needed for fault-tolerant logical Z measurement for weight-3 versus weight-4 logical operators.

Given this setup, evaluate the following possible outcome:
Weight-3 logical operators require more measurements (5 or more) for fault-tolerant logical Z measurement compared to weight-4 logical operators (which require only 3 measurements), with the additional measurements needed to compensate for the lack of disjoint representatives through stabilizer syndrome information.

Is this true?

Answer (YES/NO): YES